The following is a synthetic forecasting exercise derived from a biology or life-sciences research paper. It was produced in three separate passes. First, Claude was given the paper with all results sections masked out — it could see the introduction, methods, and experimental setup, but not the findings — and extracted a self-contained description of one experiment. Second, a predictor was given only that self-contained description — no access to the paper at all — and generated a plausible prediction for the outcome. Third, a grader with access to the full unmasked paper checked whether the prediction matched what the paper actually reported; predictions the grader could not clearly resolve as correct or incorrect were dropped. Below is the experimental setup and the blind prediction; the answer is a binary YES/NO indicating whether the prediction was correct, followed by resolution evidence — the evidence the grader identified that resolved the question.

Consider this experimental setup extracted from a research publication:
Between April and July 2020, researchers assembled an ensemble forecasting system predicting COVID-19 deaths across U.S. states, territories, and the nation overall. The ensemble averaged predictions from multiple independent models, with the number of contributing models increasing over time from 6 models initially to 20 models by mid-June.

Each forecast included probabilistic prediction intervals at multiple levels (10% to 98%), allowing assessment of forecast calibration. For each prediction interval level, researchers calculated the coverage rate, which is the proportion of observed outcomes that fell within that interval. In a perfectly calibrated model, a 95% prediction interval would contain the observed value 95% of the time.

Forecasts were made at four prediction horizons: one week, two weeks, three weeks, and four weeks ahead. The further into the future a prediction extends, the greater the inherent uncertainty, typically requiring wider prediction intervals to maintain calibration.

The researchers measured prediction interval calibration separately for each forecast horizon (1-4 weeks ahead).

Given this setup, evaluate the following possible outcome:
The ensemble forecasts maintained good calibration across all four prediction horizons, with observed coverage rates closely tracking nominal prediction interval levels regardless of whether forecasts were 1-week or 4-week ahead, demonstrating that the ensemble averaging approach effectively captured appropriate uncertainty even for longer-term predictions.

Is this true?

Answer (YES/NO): YES